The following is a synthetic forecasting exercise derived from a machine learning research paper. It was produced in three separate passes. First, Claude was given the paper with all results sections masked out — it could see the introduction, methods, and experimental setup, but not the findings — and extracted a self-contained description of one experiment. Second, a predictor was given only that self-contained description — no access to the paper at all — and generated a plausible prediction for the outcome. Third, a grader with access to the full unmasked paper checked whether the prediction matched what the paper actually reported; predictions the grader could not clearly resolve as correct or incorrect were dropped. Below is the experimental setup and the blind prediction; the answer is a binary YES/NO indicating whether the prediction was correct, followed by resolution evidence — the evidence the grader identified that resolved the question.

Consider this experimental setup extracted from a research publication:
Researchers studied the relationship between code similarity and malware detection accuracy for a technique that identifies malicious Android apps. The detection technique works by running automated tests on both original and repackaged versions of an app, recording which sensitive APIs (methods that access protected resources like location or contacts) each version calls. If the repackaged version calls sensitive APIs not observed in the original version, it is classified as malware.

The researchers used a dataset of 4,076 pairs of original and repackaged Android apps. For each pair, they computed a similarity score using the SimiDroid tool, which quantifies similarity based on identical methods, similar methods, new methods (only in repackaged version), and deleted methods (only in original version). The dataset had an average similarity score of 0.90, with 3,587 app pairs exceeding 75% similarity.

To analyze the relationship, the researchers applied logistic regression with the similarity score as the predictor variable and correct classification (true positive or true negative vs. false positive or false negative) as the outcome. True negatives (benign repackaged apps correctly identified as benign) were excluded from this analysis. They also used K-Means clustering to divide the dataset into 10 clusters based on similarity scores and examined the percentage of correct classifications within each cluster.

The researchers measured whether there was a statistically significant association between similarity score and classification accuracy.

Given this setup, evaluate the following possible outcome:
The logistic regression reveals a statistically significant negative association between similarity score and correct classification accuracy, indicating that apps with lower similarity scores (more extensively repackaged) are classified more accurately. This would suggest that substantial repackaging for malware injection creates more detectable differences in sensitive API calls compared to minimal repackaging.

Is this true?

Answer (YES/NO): YES